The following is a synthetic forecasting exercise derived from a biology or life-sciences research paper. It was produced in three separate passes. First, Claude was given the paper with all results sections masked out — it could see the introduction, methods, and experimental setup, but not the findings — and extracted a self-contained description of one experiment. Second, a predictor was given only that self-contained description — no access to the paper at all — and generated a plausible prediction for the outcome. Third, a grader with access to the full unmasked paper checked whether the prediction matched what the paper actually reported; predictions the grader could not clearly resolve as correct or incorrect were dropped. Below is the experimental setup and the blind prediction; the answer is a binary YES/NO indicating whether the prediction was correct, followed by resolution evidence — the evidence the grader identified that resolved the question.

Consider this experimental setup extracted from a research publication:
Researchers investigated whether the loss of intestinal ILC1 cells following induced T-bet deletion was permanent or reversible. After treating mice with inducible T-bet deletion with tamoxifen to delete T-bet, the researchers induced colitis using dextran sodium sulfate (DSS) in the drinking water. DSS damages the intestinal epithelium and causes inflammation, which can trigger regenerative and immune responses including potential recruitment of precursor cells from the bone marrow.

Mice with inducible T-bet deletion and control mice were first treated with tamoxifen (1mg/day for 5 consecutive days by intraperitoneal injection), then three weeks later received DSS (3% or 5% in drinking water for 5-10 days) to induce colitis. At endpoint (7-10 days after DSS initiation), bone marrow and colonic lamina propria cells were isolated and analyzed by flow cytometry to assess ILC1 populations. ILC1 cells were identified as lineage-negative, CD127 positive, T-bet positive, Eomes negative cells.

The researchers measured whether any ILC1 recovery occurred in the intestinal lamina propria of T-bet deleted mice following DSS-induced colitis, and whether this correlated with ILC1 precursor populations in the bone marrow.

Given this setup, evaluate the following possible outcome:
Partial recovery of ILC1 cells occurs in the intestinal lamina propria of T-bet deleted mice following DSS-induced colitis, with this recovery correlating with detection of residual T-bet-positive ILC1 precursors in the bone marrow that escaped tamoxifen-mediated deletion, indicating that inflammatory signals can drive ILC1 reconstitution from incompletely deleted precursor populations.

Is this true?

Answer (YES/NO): YES